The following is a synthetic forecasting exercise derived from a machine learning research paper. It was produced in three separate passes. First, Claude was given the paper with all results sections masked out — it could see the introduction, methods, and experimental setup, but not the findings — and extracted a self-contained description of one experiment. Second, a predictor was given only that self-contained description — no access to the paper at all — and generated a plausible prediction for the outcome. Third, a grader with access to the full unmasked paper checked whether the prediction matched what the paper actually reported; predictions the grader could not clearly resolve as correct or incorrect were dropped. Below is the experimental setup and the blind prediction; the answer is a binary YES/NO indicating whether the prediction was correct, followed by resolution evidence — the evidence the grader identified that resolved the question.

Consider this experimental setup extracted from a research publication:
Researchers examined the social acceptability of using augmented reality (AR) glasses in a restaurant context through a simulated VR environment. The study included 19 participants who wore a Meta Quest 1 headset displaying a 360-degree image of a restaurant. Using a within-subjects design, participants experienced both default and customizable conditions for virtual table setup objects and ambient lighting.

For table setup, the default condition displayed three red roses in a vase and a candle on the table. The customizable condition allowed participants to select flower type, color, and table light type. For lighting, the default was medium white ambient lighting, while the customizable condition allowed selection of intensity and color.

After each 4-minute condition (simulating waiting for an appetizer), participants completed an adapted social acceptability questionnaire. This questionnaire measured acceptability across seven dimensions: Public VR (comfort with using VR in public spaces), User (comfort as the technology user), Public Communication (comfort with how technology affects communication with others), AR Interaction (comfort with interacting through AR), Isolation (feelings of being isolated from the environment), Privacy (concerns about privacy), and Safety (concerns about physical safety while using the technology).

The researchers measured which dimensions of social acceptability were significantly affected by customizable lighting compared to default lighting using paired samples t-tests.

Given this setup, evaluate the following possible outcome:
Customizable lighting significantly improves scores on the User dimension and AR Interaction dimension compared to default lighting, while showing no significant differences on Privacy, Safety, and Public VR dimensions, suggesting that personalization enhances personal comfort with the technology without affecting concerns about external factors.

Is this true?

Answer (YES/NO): NO